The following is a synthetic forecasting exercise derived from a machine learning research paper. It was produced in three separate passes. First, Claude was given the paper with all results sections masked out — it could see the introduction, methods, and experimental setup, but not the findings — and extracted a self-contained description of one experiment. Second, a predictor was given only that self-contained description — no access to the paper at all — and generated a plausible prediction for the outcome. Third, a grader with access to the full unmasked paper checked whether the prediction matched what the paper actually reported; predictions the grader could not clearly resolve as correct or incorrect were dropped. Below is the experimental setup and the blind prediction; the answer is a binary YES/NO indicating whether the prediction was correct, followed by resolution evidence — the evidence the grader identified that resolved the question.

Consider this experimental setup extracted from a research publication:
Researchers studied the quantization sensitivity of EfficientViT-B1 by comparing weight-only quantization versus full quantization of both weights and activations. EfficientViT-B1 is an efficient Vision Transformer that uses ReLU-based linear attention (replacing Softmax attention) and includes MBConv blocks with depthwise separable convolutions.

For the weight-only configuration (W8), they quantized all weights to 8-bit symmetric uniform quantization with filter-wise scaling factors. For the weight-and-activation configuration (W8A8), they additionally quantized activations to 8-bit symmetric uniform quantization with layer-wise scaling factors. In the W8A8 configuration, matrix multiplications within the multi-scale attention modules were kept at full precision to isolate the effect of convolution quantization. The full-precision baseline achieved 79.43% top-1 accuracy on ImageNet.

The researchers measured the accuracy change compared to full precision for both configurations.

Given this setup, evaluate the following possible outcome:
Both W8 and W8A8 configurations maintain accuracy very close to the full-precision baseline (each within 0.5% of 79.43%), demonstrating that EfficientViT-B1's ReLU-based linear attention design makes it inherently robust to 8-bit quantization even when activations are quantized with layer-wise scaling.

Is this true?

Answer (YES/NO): NO